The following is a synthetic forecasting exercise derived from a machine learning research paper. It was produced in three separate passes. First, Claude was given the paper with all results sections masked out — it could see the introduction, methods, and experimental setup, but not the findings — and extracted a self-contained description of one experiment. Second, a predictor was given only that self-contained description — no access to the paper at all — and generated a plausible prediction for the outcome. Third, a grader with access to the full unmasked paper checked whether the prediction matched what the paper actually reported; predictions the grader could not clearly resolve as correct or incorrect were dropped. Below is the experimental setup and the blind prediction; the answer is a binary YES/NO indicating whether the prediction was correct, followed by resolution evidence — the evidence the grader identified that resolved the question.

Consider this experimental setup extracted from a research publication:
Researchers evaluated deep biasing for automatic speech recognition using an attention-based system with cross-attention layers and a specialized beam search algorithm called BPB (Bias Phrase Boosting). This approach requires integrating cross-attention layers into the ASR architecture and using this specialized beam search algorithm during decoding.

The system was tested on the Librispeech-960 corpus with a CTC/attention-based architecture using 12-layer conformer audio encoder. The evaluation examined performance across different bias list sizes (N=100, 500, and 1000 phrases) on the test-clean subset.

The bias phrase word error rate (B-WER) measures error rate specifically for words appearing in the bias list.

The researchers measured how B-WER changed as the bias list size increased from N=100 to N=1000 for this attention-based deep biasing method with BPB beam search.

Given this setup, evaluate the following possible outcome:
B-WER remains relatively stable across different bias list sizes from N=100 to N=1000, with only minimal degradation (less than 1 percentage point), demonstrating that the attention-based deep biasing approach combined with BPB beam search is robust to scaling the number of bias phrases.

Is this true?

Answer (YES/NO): NO